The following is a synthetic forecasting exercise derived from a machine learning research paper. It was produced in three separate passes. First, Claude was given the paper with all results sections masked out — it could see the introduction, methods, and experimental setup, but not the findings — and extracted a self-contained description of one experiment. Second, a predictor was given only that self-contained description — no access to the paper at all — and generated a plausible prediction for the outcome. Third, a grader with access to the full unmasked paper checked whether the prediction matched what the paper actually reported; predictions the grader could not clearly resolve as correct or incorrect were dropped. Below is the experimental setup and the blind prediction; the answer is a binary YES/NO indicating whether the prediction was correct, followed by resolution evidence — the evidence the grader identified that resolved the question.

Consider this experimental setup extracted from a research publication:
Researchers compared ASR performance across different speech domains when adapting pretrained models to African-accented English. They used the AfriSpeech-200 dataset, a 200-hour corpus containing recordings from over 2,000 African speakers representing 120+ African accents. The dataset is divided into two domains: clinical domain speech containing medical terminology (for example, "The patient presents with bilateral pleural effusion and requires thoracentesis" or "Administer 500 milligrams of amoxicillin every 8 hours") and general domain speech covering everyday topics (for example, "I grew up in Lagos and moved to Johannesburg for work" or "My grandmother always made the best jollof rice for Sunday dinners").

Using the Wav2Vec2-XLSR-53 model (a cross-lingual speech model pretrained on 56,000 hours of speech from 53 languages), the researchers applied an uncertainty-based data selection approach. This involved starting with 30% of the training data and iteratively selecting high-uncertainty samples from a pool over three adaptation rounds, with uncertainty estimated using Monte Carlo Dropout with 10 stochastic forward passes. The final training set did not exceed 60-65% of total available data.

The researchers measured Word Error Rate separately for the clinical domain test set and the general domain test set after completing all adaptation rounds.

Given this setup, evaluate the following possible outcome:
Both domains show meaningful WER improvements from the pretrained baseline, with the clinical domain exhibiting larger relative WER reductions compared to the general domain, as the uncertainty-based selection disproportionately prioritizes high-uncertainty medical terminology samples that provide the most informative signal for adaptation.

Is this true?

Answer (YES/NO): NO